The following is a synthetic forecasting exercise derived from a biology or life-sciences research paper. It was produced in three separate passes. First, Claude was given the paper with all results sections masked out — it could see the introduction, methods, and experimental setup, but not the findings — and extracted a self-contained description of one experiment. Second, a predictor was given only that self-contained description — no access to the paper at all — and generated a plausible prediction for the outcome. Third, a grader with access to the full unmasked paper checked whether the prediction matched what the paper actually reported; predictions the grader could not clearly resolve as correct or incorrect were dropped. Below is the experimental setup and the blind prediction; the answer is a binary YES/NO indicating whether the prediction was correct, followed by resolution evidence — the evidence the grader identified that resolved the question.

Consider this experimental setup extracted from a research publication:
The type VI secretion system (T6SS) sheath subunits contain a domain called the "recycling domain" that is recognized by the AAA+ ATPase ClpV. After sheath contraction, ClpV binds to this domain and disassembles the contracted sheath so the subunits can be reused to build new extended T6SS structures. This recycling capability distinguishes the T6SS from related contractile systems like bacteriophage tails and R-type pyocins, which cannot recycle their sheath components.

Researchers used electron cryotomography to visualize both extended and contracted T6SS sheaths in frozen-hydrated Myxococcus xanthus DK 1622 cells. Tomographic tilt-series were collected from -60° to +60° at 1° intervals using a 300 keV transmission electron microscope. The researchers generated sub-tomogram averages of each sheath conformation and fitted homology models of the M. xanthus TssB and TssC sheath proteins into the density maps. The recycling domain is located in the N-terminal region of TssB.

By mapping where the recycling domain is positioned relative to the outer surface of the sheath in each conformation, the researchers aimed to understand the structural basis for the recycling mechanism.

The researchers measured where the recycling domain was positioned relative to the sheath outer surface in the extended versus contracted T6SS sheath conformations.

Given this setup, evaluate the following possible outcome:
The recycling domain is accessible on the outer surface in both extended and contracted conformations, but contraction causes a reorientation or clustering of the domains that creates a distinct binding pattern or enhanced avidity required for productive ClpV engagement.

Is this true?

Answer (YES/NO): NO